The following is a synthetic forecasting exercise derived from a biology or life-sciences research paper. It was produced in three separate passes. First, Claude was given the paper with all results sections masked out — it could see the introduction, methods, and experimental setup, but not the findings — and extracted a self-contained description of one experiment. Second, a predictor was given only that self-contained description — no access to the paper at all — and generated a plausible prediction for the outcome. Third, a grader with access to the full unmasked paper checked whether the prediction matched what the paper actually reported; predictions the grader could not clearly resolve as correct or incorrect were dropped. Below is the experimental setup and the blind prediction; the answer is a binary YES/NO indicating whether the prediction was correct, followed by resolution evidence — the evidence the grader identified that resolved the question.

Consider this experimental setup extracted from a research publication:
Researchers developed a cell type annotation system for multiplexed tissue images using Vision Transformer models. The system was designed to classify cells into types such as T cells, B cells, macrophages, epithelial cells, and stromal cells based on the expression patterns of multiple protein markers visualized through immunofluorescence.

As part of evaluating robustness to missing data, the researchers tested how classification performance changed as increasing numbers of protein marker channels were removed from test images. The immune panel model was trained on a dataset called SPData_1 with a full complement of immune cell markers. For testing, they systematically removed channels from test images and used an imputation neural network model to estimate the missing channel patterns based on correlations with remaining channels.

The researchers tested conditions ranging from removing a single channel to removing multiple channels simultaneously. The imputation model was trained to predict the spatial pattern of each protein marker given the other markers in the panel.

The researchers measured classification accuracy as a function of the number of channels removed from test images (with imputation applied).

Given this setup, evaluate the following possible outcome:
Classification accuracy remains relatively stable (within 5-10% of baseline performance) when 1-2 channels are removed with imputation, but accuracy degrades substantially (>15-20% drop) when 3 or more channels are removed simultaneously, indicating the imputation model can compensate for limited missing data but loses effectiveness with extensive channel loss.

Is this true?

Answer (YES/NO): NO